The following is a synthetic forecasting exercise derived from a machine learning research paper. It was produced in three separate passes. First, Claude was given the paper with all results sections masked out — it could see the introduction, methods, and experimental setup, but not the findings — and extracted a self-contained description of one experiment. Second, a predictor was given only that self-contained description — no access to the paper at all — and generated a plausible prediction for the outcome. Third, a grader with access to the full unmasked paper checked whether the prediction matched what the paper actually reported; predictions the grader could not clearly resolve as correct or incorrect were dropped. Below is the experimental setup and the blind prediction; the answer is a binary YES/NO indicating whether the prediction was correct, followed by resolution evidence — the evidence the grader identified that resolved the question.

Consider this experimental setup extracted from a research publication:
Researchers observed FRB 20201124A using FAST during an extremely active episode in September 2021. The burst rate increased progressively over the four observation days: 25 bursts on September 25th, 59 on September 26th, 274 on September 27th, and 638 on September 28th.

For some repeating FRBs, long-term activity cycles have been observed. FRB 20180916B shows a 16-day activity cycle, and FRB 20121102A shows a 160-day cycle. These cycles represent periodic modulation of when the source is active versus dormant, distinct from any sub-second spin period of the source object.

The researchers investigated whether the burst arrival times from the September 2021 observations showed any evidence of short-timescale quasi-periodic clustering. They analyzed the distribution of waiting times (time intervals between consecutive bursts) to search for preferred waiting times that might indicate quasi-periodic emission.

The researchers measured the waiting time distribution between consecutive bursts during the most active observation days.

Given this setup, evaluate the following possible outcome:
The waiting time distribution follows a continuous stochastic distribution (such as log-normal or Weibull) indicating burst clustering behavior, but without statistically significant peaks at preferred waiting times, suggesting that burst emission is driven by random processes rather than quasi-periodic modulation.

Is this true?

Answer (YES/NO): NO